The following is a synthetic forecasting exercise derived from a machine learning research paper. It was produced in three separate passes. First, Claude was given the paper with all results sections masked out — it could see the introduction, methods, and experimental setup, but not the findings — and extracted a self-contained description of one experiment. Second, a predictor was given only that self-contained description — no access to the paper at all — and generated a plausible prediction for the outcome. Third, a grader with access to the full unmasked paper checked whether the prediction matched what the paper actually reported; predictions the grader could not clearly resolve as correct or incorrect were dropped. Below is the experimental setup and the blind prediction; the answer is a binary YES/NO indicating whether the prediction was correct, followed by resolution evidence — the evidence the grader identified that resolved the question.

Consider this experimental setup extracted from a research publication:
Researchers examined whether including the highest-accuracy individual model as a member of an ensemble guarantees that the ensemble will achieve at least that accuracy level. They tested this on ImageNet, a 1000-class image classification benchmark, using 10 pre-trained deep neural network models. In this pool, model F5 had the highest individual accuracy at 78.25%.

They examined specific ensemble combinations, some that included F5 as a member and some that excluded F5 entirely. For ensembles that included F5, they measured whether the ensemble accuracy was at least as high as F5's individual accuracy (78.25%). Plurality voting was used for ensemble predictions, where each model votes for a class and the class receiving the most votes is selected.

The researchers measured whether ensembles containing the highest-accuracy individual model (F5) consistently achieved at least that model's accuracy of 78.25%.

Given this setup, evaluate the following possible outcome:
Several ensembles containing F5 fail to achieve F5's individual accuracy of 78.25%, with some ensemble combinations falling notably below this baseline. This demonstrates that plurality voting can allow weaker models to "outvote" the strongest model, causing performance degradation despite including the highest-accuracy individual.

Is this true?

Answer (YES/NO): NO